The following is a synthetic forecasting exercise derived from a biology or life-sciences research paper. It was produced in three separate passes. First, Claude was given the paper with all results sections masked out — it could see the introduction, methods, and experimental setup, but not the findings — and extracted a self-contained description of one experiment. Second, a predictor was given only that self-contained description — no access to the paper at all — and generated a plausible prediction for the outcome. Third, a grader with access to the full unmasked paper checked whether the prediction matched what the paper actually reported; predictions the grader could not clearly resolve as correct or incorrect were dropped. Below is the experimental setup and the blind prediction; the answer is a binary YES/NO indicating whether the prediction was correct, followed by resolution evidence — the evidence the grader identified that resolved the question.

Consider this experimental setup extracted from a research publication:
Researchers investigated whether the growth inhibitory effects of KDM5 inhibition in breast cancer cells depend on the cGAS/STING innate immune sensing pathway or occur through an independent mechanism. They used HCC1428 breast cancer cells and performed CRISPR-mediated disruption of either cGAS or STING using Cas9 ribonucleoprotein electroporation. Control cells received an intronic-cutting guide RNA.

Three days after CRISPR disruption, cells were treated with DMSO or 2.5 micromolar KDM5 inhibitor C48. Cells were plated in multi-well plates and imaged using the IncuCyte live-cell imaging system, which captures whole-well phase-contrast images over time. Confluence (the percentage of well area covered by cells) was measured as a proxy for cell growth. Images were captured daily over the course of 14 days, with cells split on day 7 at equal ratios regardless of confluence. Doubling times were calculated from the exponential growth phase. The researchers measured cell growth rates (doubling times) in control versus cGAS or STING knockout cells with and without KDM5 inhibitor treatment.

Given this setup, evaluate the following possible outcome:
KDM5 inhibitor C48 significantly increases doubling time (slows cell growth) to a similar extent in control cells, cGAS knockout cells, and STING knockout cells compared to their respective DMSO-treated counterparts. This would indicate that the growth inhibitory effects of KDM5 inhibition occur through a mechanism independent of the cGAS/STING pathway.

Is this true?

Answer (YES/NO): YES